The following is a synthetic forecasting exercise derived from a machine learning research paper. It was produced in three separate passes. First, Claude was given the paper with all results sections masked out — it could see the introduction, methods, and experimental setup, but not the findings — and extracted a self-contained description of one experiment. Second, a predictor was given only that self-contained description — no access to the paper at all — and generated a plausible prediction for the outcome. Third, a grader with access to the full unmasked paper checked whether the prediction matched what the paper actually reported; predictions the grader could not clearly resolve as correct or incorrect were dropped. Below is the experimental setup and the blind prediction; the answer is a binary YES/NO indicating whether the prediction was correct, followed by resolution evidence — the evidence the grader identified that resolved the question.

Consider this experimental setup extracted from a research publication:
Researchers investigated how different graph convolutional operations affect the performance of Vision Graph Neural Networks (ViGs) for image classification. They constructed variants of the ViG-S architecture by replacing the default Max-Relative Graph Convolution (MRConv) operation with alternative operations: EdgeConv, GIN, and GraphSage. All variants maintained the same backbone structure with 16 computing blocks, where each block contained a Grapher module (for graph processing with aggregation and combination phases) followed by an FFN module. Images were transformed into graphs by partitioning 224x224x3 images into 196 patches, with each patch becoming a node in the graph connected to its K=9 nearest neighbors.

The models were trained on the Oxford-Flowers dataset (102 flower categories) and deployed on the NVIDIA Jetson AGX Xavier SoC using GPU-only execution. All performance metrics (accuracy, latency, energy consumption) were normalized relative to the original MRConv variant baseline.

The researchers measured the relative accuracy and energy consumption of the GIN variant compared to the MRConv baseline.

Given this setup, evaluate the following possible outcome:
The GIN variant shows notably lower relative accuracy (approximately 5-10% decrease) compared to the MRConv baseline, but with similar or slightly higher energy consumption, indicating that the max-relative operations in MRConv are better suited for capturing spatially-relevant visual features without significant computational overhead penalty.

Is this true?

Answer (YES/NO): NO